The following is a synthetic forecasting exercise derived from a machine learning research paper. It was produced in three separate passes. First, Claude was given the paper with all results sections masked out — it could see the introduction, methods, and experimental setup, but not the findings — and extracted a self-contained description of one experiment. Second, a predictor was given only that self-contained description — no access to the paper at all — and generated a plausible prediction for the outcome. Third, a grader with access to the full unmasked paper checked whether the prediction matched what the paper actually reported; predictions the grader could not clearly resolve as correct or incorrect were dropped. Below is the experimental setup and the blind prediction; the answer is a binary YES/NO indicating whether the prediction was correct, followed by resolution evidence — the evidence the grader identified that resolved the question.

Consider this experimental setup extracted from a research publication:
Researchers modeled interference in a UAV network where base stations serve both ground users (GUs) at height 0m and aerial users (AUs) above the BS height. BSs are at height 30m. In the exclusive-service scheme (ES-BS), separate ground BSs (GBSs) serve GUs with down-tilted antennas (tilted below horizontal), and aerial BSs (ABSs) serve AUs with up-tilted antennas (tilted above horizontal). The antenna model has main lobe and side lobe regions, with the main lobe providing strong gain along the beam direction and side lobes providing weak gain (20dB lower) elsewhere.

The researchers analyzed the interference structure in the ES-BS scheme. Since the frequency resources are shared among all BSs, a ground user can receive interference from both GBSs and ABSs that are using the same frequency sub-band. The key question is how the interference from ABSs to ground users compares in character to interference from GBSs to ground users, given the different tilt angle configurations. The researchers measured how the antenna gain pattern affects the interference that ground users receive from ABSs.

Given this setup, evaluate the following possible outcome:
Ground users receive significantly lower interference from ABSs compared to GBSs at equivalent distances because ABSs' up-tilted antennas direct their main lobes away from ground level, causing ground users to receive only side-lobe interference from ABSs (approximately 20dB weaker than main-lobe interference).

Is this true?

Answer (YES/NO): YES